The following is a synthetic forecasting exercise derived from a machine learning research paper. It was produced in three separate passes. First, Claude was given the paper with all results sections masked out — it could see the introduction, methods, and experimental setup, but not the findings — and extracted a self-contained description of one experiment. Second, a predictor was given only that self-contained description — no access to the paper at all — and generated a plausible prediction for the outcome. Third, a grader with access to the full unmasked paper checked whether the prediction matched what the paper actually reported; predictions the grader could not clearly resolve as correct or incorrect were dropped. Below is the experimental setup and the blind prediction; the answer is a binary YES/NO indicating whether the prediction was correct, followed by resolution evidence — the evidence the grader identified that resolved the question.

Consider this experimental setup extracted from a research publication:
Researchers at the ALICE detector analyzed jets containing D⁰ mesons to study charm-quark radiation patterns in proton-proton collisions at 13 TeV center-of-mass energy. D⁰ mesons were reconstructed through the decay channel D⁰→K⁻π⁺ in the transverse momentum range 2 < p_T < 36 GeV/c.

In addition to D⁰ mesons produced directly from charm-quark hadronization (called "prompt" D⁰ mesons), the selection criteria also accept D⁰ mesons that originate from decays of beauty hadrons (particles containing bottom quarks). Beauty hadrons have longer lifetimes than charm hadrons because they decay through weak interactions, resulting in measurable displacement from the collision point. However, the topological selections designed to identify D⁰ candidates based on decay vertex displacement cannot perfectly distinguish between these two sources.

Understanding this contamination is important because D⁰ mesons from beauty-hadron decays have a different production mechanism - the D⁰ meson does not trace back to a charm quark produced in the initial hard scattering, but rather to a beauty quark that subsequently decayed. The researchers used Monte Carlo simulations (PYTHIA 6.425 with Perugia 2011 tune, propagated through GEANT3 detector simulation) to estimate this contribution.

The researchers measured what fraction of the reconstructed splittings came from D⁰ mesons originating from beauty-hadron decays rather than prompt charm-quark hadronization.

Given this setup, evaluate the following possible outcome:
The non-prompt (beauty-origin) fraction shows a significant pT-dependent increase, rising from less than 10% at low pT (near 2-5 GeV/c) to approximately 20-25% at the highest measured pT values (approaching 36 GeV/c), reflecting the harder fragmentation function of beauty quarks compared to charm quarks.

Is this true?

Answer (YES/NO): NO